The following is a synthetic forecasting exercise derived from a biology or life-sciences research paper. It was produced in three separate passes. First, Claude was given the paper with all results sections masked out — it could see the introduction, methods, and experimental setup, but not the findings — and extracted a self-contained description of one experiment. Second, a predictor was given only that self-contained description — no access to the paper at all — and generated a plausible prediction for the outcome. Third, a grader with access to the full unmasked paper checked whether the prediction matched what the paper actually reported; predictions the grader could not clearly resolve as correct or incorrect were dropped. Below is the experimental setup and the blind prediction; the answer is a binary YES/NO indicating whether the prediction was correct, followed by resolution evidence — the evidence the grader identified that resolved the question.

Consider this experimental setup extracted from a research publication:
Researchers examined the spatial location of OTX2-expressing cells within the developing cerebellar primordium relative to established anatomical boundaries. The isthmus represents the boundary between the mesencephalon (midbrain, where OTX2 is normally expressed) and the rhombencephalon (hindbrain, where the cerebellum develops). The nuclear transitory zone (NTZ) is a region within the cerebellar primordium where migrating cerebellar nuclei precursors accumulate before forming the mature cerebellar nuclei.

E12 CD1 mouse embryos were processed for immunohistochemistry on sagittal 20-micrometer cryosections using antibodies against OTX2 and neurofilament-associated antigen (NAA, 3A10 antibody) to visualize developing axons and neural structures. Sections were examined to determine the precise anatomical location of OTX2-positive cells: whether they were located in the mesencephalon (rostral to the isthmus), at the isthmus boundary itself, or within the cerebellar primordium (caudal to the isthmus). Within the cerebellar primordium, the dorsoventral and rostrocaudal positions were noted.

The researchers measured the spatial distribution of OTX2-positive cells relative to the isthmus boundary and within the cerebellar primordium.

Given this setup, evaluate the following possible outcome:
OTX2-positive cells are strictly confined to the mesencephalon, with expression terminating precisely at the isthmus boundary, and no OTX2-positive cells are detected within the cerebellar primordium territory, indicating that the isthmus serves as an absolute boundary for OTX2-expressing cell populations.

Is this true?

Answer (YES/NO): NO